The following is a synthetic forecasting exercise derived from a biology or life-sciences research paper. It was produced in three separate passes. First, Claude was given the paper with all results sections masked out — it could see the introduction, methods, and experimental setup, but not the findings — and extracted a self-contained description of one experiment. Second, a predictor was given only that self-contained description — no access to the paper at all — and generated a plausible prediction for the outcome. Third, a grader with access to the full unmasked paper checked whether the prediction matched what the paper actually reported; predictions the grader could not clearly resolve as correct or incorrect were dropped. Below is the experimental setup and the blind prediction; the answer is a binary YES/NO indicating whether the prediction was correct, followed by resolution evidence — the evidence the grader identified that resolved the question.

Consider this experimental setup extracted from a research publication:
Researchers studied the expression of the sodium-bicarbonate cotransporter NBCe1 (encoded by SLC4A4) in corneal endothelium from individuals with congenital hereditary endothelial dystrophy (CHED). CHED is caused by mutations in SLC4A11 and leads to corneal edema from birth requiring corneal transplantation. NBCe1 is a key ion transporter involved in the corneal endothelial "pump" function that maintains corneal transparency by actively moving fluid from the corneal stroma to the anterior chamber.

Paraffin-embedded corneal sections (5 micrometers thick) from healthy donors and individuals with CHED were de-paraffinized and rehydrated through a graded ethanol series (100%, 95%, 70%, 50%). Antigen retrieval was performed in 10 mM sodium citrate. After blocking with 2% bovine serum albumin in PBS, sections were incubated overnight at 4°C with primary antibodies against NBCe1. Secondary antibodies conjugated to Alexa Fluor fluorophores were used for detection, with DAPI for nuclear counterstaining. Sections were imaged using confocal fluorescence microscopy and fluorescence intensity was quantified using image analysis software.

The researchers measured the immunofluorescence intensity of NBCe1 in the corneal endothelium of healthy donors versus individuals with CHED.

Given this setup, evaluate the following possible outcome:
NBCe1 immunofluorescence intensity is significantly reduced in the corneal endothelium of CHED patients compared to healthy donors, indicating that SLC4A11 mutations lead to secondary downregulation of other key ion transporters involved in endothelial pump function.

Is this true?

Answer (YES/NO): YES